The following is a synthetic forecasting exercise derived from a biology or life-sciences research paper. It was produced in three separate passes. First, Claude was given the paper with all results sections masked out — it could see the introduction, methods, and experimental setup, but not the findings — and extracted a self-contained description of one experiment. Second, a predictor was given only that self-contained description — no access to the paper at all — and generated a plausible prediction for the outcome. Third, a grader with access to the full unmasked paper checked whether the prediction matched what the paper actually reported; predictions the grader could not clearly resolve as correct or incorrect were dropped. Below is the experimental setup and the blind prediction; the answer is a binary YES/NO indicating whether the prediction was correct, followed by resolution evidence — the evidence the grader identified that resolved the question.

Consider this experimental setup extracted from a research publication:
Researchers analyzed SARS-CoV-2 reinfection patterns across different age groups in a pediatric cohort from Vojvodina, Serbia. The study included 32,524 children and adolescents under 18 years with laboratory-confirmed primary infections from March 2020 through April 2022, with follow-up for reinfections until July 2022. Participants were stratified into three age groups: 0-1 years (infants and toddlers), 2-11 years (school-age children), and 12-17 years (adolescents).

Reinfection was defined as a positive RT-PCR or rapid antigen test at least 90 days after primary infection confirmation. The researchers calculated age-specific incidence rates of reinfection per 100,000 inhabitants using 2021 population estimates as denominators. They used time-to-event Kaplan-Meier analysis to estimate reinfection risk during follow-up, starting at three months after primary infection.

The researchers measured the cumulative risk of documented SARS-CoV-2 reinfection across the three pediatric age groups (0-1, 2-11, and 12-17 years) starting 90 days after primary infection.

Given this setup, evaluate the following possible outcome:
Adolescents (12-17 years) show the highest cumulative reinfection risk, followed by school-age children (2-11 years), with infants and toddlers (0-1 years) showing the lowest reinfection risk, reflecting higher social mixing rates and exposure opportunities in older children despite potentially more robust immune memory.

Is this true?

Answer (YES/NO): NO